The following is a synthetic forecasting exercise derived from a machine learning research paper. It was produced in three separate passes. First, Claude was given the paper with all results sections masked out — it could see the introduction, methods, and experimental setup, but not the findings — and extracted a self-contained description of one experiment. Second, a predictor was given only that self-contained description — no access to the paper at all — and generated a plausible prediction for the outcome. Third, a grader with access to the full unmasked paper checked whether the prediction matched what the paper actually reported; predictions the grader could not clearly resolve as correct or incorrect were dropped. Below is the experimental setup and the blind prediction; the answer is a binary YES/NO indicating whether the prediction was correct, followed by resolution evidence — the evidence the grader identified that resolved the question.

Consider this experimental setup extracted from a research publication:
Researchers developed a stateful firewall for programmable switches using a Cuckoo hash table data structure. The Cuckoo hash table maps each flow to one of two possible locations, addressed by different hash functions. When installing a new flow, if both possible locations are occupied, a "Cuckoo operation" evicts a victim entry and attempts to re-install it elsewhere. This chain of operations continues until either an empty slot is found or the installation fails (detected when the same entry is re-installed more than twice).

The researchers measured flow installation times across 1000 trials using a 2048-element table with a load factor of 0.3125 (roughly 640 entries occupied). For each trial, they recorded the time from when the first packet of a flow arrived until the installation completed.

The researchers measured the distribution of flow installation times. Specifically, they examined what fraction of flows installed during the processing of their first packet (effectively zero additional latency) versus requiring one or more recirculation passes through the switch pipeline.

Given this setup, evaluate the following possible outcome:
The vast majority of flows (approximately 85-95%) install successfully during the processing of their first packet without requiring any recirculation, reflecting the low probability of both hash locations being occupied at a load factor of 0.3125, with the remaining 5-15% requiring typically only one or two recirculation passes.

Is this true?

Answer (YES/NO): YES